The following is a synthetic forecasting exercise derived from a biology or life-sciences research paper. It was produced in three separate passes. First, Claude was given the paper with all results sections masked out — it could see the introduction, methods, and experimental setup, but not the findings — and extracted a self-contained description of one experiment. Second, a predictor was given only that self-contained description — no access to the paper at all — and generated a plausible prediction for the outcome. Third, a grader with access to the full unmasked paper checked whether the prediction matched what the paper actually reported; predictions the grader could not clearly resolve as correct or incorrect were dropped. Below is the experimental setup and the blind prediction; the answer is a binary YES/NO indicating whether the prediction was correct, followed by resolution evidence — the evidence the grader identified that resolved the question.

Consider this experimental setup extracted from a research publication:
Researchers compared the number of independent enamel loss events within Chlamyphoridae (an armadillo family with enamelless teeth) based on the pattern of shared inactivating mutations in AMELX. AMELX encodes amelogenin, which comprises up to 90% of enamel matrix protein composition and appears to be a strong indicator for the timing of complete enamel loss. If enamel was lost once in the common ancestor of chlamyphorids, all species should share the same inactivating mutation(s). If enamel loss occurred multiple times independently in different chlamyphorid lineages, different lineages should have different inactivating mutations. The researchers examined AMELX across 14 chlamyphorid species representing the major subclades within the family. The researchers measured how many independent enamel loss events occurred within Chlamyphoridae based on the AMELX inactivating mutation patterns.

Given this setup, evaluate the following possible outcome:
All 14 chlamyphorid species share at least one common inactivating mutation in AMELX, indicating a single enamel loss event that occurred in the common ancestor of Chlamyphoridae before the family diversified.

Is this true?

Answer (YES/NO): NO